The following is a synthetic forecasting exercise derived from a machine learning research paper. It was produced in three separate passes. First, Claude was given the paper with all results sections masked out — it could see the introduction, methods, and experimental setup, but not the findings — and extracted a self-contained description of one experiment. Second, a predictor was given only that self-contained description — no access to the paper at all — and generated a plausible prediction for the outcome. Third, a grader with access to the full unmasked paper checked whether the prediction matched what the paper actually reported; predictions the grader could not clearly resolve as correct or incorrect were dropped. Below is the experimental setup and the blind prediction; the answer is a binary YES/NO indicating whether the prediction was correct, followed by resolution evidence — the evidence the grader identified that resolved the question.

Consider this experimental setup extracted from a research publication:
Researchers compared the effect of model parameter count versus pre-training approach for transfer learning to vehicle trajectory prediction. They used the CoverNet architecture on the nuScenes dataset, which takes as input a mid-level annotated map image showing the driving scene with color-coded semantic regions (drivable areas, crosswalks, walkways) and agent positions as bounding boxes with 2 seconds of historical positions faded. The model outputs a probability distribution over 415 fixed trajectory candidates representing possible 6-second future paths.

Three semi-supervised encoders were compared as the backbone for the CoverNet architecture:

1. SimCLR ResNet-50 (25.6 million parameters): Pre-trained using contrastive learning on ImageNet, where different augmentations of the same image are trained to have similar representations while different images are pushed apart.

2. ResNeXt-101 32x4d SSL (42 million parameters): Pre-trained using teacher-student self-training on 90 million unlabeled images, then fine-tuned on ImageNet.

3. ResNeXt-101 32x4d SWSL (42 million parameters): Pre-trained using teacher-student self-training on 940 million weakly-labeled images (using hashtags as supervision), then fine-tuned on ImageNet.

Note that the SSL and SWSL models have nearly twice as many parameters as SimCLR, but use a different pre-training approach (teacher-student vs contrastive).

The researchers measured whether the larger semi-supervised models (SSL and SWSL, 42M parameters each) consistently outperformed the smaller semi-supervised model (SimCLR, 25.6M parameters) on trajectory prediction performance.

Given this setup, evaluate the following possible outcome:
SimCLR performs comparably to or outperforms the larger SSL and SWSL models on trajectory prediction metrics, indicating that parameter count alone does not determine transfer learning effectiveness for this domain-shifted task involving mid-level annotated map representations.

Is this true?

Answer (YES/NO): YES